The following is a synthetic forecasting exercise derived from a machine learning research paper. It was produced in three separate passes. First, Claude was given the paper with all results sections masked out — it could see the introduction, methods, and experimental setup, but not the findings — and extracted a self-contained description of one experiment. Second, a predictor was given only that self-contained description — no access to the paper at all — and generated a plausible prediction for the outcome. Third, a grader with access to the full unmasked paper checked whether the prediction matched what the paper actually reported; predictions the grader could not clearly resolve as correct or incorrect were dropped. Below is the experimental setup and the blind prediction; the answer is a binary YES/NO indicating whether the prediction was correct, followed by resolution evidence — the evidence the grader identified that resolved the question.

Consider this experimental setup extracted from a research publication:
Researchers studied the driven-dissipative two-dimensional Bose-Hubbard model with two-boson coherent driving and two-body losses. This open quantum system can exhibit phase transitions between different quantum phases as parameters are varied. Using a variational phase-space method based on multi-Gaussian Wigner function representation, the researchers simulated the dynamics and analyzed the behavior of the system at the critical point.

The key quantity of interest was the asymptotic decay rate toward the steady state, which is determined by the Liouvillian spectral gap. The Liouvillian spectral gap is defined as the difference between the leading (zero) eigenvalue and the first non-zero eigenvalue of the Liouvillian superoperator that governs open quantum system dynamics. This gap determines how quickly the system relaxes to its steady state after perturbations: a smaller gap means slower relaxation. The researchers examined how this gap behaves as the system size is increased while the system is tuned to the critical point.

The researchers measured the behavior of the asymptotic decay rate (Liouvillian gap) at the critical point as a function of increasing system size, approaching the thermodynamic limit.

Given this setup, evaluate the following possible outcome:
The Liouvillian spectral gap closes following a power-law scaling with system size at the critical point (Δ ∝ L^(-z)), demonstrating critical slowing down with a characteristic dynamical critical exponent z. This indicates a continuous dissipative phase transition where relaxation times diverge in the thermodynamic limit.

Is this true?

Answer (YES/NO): YES